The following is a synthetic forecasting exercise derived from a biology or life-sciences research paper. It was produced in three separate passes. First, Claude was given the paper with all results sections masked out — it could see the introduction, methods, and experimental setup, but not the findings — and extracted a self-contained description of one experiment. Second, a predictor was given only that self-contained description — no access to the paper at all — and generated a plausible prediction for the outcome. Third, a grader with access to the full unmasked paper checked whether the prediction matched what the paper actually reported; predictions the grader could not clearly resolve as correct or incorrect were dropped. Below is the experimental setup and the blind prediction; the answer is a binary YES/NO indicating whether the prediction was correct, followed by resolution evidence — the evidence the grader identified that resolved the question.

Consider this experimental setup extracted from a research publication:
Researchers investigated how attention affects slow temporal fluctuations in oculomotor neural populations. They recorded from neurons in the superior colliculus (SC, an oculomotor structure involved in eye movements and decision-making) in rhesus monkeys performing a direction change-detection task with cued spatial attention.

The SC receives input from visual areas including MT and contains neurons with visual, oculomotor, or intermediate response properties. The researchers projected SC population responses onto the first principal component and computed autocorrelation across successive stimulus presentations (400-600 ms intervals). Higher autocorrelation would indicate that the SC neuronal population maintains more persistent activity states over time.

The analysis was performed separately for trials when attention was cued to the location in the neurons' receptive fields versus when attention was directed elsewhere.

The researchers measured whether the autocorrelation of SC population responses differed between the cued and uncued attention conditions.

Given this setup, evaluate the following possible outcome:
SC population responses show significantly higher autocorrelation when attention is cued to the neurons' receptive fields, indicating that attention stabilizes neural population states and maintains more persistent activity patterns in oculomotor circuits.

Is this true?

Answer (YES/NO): NO